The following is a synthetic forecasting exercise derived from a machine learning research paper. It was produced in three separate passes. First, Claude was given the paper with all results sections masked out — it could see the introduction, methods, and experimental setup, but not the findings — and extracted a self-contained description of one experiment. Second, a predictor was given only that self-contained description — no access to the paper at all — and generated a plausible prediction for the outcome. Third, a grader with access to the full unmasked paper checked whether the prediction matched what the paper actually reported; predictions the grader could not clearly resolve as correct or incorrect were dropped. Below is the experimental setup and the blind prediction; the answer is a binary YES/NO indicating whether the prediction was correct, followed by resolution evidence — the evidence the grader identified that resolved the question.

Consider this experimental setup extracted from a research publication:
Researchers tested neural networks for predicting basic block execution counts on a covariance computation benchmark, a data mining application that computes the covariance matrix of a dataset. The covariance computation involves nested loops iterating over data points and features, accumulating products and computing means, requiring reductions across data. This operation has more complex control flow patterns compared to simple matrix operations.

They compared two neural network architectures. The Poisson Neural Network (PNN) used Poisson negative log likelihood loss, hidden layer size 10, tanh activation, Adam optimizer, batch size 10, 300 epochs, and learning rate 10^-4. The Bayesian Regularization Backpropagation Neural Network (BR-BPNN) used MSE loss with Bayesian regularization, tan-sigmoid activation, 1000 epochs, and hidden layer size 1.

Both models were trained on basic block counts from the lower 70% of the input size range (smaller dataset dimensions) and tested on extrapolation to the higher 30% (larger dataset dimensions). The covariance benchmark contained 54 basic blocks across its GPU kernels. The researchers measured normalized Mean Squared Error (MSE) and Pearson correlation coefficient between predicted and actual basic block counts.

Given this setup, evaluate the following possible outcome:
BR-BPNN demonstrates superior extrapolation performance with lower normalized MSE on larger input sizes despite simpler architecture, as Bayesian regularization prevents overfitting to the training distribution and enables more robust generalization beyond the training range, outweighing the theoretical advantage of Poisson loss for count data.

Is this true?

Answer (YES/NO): NO